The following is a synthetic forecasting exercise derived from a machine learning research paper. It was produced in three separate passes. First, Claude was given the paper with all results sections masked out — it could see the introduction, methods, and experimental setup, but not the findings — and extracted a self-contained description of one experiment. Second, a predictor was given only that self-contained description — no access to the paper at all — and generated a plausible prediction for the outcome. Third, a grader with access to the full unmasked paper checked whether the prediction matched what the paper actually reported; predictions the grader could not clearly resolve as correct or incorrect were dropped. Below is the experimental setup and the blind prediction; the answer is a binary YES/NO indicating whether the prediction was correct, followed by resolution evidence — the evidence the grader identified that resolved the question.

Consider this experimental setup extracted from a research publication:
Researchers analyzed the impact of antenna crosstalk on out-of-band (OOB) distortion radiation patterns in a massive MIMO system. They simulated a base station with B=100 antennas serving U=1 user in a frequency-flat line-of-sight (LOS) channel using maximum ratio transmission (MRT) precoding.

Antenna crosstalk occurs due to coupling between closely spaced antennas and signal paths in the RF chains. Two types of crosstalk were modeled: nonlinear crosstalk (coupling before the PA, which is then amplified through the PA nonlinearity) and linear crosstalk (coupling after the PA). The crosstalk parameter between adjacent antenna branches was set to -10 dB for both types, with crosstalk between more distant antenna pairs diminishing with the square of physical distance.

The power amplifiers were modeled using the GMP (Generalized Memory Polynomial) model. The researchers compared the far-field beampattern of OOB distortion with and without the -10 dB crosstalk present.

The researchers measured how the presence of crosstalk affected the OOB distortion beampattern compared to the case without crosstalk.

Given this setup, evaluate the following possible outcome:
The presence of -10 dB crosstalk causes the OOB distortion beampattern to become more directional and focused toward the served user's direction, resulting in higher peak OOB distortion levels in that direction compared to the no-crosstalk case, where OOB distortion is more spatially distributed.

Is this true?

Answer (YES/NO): NO